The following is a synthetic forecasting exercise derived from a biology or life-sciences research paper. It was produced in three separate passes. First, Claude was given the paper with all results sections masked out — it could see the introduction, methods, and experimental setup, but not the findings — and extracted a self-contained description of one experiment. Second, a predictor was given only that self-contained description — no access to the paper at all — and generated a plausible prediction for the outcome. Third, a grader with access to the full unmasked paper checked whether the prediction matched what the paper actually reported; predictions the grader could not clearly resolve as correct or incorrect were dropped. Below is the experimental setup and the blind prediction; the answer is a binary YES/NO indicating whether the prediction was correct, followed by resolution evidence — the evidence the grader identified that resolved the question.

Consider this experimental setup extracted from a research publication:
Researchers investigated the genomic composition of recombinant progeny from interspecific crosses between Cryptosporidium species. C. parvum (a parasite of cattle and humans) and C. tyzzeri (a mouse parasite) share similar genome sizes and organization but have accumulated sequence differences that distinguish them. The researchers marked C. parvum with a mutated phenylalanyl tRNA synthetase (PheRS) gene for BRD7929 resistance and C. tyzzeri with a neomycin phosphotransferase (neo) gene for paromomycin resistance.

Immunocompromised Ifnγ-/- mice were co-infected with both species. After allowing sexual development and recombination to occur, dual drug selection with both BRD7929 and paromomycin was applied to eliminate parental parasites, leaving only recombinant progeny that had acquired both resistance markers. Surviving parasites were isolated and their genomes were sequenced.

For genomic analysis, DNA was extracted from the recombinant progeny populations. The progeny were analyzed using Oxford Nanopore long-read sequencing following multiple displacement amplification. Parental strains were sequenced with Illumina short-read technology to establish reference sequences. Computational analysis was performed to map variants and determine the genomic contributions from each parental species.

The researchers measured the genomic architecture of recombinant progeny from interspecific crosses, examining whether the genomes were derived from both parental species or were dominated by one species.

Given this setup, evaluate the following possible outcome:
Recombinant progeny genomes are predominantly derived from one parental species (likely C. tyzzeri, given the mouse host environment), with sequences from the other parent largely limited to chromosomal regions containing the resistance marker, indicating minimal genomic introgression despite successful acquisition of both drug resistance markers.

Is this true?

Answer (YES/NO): NO